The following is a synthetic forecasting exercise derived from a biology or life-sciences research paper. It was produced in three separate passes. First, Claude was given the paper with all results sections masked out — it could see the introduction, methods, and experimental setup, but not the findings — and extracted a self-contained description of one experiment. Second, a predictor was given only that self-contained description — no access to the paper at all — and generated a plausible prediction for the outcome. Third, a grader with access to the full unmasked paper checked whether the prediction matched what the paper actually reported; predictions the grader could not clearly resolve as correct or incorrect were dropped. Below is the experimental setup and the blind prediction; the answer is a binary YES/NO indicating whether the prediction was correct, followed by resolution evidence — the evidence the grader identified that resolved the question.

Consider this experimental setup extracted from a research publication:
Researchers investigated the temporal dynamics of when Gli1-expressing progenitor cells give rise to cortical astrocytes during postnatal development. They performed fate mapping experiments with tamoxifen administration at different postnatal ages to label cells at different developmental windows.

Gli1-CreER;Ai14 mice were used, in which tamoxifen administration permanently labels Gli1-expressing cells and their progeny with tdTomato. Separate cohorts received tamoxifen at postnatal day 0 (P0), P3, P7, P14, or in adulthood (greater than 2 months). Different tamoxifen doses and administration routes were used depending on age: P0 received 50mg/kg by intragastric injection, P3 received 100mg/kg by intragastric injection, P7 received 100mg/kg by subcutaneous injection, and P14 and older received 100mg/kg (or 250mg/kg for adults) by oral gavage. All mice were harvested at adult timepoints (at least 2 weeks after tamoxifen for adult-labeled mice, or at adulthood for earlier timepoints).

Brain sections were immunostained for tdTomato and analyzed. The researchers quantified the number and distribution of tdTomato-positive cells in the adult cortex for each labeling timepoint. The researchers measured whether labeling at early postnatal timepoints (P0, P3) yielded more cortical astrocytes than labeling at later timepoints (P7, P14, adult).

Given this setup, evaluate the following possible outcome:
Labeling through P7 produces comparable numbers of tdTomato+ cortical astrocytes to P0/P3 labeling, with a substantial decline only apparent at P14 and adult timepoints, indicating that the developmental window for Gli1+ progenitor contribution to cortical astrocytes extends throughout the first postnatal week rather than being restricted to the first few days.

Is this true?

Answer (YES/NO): NO